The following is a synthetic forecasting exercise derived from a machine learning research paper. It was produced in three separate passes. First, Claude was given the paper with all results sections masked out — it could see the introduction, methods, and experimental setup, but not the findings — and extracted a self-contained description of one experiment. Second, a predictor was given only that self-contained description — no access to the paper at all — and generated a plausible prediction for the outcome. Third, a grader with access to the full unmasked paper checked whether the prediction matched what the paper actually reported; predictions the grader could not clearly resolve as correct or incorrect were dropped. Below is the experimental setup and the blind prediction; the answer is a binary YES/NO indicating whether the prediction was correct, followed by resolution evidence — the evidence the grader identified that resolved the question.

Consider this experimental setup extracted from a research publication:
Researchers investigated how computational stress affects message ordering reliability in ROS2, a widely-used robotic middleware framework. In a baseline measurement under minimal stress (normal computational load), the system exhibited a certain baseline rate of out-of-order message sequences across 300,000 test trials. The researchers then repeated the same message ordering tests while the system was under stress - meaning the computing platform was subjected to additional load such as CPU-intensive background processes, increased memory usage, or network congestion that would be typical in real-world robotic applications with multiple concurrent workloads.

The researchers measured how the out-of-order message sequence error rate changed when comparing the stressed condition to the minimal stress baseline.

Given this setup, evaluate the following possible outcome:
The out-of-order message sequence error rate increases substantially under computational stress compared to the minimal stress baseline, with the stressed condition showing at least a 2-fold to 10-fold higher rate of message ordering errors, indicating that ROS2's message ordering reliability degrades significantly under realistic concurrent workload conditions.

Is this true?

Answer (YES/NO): NO